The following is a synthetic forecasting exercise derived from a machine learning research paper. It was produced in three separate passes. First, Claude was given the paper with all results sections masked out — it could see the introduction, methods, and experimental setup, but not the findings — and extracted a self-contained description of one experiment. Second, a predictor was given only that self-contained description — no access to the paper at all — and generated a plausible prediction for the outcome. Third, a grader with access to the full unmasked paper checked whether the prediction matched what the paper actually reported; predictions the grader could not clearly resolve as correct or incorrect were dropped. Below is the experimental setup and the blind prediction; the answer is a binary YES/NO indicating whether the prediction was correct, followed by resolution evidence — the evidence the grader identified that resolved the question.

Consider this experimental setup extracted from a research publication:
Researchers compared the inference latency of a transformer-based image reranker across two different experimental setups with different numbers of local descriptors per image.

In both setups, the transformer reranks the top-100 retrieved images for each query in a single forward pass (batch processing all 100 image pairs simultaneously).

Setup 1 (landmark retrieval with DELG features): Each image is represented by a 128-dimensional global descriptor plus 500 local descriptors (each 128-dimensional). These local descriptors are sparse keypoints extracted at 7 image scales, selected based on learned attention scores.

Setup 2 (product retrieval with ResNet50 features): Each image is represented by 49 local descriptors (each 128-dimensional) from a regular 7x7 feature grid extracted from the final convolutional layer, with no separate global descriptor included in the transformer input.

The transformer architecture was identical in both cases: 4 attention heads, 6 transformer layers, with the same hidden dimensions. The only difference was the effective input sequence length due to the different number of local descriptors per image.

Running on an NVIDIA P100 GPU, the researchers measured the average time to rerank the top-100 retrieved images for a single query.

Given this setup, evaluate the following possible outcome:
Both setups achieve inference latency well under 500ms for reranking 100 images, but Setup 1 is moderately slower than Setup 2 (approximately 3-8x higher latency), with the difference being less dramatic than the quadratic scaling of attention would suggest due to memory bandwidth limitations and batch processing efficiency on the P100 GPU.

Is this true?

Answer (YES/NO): NO